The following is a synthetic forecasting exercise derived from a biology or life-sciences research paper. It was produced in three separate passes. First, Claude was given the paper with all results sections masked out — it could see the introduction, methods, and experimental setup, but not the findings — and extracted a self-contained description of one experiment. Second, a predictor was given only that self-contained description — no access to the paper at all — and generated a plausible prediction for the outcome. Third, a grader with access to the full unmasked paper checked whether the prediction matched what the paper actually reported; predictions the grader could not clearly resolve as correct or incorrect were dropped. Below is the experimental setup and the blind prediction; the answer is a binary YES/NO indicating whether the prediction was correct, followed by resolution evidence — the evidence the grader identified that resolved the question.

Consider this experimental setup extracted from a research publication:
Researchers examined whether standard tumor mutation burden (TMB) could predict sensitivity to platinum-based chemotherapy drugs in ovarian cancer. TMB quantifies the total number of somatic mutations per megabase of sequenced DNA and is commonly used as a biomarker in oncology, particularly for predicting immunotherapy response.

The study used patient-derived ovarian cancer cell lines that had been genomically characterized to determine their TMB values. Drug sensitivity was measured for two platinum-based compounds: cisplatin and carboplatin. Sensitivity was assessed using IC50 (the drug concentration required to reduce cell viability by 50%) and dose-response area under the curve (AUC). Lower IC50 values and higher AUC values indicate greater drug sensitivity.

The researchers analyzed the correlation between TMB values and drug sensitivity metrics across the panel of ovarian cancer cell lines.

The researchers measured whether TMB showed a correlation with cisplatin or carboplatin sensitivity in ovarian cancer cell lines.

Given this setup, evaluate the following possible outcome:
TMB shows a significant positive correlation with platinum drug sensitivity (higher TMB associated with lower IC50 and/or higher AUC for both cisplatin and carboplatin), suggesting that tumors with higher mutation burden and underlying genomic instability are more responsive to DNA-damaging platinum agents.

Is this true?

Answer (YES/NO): NO